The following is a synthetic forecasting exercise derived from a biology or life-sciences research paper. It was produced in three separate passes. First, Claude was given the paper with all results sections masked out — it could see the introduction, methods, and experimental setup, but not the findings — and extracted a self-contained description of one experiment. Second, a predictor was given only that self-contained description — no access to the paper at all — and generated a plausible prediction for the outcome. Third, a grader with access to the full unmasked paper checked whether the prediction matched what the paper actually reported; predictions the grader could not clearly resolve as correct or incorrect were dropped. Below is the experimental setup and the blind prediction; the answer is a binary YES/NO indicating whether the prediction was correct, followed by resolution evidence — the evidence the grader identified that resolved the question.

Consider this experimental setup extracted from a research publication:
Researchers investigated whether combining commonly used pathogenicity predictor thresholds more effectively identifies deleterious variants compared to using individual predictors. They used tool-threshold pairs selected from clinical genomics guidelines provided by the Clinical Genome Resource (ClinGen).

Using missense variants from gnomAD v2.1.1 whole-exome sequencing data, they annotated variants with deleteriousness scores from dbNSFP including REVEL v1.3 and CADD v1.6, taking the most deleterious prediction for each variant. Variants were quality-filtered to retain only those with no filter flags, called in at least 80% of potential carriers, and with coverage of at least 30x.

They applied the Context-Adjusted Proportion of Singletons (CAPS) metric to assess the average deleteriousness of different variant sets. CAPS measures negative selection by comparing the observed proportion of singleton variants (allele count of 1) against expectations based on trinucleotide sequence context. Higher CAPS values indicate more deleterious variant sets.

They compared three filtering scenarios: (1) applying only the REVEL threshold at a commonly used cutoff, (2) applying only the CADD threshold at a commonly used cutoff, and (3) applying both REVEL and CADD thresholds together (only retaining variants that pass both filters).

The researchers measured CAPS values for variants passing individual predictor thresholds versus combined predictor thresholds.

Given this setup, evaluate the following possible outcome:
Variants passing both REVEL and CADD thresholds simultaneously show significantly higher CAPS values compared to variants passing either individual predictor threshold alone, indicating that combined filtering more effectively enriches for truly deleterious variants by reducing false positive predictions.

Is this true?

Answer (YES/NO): NO